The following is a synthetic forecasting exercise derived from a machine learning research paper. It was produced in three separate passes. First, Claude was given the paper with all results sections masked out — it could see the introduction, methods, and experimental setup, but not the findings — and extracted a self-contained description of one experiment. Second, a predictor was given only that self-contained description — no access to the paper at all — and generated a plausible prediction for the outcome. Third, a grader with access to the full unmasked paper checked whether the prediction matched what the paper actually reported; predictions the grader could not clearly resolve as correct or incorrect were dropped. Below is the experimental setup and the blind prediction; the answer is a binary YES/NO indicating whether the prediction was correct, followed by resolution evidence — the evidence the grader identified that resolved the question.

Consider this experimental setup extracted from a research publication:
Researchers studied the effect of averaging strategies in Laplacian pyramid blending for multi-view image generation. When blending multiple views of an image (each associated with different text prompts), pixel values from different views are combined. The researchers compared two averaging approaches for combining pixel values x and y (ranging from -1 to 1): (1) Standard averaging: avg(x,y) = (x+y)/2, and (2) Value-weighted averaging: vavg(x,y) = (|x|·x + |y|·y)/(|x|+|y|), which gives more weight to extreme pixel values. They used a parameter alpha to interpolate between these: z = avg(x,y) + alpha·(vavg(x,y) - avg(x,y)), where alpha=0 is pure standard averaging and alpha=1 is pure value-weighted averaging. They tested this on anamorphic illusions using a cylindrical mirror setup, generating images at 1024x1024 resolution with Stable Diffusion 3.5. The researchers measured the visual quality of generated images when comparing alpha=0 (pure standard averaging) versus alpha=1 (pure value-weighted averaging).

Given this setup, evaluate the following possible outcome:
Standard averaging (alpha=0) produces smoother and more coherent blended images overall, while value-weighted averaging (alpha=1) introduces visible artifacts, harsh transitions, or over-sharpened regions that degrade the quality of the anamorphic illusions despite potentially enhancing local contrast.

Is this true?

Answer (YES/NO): NO